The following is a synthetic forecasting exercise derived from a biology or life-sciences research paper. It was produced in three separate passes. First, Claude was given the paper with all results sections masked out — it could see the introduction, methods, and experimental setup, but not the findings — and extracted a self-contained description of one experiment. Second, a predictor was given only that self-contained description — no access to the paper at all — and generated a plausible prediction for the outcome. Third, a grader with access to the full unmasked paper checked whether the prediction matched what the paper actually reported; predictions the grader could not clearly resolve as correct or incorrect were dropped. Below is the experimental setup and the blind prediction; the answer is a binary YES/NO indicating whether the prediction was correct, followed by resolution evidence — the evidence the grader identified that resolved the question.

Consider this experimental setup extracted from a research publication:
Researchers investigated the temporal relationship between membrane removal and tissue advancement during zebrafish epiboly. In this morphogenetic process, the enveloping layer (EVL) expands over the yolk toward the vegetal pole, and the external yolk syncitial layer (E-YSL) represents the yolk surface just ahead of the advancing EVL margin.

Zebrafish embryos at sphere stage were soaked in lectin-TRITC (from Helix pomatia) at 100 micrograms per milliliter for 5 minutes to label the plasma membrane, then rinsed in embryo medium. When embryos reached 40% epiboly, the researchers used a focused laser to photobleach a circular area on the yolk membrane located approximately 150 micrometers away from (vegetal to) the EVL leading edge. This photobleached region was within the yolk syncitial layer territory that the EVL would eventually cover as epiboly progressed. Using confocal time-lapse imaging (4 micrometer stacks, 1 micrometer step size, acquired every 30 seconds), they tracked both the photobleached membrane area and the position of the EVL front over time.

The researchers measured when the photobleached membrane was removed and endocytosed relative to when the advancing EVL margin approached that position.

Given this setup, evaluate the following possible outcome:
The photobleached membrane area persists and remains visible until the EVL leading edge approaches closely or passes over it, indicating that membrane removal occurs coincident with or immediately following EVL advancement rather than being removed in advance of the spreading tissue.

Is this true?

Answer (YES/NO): NO